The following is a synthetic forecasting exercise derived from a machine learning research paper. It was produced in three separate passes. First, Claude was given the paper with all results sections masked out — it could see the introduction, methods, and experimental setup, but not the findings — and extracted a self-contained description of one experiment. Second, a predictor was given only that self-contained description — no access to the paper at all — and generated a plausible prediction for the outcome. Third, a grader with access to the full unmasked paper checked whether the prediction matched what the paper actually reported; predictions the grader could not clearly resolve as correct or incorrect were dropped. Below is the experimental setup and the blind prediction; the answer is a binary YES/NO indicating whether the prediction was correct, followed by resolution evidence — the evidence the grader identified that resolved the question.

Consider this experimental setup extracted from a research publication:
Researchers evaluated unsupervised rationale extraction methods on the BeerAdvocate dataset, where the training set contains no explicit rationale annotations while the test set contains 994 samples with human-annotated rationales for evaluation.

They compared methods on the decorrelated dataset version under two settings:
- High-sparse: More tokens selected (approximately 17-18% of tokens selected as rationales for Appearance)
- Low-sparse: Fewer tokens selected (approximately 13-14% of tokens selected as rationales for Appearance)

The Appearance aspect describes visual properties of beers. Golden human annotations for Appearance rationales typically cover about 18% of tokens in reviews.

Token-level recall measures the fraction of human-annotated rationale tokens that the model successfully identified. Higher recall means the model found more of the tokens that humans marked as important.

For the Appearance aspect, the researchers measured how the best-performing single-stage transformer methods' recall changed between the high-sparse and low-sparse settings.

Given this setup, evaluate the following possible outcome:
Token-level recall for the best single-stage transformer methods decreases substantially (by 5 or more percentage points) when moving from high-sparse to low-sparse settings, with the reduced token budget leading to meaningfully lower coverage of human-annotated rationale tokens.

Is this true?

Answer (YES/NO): YES